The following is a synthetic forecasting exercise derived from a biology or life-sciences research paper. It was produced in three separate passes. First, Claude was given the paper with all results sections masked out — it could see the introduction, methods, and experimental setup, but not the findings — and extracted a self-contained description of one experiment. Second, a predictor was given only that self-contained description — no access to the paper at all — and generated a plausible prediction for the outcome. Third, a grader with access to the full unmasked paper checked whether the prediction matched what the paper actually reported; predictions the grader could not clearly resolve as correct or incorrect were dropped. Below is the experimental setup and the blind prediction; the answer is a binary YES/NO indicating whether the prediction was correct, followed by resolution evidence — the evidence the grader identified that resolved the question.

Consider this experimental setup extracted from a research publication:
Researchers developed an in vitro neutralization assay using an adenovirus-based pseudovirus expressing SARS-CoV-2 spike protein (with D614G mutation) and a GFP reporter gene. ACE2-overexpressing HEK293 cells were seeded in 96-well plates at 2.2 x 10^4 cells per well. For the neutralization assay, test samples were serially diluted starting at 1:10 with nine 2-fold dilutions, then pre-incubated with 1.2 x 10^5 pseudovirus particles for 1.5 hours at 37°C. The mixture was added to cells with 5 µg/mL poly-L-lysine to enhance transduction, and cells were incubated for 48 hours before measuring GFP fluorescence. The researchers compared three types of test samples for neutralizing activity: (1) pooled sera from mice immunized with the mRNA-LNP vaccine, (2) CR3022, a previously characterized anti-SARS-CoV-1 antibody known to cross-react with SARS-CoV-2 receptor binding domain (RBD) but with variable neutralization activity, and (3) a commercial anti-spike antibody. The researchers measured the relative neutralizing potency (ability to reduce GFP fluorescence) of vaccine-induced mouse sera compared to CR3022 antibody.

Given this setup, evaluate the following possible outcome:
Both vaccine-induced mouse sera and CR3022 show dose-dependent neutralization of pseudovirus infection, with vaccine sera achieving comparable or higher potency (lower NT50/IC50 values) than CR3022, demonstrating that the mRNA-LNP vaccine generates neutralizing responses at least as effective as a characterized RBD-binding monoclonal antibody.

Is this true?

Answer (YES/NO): YES